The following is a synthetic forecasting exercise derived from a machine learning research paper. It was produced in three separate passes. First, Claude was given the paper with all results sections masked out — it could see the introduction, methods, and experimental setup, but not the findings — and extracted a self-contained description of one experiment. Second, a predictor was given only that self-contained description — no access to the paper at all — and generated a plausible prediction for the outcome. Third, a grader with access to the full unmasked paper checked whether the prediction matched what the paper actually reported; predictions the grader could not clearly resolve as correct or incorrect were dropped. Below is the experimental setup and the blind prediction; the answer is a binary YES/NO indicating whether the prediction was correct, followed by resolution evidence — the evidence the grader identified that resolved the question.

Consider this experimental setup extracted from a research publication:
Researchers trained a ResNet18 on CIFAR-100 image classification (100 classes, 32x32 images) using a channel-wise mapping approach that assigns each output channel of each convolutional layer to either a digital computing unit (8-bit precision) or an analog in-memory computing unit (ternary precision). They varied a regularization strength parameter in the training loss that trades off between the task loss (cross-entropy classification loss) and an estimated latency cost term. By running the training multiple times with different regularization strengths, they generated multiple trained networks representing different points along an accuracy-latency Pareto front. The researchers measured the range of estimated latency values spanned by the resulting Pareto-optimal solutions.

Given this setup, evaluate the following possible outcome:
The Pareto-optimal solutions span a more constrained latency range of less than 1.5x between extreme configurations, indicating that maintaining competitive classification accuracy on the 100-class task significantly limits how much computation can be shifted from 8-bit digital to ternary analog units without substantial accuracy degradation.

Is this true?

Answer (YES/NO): NO